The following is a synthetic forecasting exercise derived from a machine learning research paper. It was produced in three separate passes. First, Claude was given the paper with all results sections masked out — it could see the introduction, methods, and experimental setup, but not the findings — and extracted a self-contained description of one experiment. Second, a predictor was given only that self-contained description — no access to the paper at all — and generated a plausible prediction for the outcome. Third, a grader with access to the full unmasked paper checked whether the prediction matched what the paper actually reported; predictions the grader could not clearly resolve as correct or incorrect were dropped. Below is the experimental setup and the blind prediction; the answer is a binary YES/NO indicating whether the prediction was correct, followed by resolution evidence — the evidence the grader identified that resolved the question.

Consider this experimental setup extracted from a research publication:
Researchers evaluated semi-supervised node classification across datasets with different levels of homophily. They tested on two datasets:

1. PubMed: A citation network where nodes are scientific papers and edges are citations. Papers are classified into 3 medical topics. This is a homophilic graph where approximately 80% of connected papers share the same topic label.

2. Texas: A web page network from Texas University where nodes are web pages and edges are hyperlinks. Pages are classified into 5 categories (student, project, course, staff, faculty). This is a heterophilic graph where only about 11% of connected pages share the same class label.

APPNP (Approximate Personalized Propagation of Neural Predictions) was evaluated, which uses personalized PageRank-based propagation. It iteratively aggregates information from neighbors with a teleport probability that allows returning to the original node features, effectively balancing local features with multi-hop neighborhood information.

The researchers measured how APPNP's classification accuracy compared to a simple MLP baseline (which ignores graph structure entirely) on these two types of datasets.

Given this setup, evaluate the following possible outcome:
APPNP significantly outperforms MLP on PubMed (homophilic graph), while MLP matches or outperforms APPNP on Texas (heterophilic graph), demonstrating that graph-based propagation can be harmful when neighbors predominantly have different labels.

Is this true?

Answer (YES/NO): NO